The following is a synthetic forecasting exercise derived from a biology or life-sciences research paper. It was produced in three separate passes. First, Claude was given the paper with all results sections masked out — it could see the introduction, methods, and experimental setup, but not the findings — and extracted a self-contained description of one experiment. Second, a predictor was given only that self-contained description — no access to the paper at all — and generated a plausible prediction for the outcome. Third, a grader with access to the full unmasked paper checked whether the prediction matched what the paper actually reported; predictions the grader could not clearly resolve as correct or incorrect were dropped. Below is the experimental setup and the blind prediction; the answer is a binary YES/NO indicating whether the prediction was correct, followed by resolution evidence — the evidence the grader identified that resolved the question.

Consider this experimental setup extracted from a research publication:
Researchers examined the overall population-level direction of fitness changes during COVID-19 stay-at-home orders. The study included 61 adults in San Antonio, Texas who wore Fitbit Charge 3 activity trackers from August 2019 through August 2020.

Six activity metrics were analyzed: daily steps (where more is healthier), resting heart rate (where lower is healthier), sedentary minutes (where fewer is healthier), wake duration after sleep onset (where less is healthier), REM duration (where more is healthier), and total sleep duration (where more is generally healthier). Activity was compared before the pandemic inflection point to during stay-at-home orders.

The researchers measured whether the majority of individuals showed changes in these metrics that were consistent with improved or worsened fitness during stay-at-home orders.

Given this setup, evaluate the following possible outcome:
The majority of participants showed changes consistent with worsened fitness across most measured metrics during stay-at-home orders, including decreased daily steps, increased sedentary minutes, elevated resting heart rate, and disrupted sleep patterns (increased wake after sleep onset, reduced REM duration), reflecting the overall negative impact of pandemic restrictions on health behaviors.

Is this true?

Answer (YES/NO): NO